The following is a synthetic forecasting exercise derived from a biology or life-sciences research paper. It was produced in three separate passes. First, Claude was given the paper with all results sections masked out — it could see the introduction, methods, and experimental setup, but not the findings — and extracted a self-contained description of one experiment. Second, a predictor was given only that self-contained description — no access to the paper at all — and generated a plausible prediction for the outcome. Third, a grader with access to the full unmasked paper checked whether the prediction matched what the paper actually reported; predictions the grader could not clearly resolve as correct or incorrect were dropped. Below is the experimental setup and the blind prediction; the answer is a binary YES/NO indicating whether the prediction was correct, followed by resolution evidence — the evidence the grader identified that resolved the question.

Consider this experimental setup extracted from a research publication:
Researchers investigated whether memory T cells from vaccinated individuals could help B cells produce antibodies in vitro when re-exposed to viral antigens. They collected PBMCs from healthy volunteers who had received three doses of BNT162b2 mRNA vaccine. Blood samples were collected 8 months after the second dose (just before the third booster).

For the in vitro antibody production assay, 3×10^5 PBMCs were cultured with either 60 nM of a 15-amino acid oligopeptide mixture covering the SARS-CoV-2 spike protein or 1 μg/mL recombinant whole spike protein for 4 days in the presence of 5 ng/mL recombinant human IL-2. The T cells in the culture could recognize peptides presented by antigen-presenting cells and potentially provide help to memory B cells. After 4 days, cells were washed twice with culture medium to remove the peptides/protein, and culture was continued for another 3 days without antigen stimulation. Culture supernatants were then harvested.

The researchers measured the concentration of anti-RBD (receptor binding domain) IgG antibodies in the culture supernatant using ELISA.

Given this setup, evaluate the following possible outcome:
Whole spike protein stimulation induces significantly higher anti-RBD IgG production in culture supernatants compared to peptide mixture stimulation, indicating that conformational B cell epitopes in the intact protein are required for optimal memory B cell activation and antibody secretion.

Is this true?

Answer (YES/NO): NO